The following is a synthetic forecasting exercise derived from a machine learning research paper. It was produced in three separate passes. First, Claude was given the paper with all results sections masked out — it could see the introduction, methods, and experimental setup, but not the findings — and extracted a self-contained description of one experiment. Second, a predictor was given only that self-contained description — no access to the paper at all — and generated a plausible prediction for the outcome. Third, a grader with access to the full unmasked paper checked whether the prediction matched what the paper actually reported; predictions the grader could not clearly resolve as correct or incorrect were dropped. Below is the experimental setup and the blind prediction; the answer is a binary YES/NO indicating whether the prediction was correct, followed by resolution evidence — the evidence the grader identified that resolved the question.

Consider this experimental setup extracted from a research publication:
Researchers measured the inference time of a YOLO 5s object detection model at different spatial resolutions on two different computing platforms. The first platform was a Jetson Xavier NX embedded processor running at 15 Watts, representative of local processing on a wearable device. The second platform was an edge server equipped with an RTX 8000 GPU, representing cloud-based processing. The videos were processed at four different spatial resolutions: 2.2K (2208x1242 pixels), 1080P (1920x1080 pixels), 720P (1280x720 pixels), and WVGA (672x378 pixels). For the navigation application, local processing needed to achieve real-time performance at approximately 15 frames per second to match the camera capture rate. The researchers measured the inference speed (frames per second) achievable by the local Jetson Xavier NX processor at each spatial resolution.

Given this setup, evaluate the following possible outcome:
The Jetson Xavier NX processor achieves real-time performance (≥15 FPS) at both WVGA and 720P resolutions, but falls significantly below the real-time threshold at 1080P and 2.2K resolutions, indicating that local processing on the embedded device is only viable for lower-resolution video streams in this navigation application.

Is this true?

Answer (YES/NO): NO